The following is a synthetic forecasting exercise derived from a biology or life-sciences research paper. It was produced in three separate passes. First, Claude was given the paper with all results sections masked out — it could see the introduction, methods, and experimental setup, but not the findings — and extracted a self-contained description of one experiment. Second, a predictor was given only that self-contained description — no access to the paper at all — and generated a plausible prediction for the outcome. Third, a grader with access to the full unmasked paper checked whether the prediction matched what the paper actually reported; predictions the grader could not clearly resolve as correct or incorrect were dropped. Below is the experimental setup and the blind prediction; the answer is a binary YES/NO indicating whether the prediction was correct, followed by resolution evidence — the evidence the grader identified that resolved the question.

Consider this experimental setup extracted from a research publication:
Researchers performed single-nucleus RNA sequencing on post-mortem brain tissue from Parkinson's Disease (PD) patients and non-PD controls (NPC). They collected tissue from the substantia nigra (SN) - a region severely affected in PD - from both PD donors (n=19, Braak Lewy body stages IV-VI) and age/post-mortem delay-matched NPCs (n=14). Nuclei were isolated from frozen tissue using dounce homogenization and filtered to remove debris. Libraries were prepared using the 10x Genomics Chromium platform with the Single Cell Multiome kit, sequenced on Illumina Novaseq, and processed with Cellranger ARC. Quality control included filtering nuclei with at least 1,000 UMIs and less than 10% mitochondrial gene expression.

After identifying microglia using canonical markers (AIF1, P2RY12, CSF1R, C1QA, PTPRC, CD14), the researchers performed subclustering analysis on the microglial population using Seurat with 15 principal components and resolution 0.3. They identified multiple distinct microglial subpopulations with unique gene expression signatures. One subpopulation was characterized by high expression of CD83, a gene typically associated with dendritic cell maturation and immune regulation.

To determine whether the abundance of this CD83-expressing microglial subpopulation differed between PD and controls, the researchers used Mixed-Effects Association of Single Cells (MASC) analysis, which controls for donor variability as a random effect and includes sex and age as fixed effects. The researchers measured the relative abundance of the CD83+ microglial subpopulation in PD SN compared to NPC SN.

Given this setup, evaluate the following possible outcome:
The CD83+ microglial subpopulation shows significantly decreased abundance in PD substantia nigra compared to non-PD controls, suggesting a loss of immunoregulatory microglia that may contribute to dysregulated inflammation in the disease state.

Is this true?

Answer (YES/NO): YES